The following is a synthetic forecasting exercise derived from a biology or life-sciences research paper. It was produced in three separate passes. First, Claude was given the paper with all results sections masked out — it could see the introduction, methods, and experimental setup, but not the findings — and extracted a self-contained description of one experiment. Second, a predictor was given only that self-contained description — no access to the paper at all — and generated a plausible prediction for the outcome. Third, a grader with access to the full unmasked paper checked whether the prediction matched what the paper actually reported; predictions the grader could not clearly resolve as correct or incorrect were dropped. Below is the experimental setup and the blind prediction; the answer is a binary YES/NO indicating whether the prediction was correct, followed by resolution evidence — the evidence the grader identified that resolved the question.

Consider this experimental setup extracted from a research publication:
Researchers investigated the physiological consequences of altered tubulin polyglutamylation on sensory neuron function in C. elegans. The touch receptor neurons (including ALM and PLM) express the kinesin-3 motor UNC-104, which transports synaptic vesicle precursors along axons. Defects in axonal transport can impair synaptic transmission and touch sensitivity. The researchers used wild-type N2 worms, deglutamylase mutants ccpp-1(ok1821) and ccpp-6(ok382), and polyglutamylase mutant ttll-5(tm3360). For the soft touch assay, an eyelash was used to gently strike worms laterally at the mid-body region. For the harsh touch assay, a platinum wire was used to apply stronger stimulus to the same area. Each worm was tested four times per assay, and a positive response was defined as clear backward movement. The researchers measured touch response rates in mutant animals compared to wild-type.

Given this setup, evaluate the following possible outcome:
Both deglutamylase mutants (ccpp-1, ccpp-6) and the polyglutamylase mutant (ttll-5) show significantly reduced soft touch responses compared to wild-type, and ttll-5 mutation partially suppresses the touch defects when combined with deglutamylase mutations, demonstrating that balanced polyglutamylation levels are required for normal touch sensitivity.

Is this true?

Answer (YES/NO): NO